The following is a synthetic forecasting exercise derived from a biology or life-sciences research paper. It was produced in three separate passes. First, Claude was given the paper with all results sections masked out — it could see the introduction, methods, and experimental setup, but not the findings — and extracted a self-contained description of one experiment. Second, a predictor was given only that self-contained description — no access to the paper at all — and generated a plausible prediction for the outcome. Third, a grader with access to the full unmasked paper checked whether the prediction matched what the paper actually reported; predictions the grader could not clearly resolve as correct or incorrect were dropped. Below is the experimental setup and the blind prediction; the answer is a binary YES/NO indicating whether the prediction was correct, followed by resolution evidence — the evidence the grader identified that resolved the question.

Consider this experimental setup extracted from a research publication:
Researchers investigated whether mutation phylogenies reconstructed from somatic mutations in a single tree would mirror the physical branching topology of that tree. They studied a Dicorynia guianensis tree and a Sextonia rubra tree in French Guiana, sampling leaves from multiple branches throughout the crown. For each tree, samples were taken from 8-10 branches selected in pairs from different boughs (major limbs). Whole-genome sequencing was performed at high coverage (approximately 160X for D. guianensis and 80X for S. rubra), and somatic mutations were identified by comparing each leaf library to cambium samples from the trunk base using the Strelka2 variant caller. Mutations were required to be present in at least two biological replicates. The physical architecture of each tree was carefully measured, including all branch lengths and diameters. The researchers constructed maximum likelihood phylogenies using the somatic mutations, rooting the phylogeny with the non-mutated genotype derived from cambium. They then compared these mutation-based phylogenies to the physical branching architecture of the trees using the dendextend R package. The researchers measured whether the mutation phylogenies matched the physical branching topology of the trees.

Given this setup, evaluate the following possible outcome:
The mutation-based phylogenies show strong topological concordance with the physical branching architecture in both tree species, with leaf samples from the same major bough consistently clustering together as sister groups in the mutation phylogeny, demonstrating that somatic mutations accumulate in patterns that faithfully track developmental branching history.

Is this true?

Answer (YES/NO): NO